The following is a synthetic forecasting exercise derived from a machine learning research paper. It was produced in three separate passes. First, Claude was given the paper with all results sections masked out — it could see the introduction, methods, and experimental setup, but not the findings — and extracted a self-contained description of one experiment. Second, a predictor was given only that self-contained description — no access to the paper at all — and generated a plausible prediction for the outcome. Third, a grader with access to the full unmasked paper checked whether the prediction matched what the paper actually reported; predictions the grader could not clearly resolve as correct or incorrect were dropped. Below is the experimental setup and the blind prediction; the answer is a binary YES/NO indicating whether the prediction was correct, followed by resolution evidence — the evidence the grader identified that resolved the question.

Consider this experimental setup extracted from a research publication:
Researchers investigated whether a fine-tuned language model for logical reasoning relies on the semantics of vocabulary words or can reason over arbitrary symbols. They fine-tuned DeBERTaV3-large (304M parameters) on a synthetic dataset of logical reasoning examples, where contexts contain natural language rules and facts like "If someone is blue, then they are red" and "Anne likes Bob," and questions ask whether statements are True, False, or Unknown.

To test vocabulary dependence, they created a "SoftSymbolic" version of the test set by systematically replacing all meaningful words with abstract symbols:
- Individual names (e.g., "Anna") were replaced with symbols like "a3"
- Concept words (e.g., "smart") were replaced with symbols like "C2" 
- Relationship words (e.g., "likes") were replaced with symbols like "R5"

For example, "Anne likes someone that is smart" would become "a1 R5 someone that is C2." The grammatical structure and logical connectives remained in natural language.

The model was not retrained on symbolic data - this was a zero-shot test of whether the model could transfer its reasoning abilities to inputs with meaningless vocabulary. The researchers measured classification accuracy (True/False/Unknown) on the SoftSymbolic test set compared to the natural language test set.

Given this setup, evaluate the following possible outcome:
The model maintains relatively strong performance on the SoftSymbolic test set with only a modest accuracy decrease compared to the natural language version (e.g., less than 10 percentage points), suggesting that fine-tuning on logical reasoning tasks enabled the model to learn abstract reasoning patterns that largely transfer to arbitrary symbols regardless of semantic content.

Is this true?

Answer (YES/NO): YES